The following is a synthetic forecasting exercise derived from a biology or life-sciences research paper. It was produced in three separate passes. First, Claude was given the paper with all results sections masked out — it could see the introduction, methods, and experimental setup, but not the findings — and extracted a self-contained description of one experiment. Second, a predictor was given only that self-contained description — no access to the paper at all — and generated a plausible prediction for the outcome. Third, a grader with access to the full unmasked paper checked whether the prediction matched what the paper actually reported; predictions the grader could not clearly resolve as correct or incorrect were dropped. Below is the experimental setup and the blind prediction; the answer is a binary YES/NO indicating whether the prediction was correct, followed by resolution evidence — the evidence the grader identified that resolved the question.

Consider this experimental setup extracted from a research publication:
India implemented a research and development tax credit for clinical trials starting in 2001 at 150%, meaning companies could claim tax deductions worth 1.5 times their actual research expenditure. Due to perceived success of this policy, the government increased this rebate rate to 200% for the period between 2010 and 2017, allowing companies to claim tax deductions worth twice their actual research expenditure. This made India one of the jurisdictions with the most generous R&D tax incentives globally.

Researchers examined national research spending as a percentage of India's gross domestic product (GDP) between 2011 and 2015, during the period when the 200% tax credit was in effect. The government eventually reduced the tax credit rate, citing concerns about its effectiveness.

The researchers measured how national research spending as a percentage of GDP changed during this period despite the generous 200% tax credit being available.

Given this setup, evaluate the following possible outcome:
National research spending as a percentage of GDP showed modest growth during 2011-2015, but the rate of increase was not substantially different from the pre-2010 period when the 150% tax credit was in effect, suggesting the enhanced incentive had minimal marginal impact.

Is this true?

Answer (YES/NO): NO